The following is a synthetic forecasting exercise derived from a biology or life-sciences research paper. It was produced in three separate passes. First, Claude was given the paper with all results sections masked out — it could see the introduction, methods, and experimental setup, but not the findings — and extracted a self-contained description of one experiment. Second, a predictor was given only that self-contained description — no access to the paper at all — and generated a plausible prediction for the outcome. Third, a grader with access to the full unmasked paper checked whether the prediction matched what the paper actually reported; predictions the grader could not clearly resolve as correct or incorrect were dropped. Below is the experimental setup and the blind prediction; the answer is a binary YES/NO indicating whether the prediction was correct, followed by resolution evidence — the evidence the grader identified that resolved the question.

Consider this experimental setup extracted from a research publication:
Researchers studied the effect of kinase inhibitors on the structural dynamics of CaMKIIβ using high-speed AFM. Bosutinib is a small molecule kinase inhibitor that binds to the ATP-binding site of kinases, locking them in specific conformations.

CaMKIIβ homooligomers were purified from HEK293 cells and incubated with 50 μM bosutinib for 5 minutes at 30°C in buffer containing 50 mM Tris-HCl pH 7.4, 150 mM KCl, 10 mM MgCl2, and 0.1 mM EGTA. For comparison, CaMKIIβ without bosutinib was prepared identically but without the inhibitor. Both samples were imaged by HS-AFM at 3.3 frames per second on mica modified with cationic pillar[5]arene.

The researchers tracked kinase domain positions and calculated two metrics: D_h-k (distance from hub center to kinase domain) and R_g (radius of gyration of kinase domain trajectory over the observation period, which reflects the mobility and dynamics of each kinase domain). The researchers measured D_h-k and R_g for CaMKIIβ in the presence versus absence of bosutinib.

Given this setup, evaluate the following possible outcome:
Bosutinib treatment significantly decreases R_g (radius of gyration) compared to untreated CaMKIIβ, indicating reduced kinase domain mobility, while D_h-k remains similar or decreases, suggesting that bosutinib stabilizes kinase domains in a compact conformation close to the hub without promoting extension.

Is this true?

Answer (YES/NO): YES